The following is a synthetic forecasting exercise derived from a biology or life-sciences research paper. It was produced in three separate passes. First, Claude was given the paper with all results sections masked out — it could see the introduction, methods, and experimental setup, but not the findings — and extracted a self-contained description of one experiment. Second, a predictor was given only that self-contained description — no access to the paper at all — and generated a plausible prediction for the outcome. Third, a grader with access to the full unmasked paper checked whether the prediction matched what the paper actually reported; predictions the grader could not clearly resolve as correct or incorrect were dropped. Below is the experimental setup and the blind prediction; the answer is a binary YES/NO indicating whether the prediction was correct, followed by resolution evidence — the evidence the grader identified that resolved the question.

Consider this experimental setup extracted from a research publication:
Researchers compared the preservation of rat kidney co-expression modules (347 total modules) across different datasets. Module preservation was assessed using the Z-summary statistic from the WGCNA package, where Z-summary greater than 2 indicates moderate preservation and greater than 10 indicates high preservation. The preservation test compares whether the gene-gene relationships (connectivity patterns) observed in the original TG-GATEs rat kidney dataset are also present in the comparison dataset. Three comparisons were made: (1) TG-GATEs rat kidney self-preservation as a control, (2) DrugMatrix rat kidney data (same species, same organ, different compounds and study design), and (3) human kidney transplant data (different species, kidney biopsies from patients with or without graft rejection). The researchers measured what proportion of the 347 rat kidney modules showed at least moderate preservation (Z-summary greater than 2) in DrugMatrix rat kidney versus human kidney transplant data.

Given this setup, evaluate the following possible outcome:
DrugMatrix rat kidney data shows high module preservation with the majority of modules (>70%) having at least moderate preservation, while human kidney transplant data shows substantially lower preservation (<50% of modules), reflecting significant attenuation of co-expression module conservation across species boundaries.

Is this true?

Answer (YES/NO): YES